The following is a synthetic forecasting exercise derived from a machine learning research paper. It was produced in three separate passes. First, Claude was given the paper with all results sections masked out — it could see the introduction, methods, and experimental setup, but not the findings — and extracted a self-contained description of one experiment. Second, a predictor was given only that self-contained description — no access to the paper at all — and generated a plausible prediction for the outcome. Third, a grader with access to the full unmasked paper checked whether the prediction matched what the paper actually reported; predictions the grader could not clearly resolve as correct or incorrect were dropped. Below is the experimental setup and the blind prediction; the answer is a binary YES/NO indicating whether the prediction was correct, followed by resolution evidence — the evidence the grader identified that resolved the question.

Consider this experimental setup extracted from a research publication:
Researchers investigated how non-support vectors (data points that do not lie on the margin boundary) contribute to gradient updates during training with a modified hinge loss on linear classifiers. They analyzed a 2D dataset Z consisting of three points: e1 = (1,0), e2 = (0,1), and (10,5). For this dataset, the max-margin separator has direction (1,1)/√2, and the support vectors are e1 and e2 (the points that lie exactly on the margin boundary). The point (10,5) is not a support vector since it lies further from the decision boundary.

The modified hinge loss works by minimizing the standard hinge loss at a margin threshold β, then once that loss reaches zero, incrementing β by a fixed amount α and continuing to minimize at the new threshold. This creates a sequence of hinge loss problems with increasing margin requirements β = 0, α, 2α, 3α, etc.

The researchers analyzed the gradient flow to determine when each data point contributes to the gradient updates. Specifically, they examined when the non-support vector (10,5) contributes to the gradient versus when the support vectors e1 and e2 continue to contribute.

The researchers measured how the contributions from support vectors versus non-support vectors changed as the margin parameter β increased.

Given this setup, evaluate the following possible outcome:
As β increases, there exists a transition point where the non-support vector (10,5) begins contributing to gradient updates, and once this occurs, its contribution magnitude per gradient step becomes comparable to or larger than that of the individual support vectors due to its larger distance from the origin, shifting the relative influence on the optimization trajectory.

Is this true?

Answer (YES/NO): NO